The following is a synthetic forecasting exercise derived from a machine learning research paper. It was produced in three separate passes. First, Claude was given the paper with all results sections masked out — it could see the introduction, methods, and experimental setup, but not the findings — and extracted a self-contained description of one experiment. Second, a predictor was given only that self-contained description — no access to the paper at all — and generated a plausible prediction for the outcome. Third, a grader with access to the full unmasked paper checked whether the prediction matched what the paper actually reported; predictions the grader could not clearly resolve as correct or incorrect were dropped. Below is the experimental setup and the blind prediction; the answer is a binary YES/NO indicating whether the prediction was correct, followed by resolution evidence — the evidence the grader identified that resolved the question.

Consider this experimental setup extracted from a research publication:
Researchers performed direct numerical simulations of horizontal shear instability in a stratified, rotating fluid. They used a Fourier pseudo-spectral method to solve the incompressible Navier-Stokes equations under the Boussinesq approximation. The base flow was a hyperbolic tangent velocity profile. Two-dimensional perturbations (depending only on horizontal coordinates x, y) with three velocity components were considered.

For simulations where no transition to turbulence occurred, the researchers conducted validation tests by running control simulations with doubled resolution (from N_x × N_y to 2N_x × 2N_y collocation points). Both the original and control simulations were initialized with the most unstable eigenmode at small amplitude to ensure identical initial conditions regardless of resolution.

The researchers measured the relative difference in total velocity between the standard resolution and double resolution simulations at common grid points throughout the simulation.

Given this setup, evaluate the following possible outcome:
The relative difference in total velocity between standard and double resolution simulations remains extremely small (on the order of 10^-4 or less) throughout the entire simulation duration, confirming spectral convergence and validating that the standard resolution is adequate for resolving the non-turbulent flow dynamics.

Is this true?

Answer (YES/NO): NO